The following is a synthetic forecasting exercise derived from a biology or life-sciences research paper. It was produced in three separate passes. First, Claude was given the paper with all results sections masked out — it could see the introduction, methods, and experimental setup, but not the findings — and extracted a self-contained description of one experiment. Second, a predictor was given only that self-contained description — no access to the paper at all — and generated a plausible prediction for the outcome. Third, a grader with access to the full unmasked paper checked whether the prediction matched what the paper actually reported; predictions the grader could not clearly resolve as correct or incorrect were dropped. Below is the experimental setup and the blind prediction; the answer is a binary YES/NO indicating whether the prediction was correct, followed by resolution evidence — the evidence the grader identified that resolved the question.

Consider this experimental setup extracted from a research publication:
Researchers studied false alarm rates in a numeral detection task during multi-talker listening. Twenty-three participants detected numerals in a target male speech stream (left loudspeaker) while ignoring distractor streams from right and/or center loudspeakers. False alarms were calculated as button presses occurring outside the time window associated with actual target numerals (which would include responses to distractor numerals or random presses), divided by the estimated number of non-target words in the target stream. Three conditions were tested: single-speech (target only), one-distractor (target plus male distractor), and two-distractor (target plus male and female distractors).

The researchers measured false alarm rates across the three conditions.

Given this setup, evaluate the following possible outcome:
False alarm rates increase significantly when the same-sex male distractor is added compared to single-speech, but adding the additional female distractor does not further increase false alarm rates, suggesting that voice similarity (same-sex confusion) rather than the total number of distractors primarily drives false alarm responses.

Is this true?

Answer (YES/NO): NO